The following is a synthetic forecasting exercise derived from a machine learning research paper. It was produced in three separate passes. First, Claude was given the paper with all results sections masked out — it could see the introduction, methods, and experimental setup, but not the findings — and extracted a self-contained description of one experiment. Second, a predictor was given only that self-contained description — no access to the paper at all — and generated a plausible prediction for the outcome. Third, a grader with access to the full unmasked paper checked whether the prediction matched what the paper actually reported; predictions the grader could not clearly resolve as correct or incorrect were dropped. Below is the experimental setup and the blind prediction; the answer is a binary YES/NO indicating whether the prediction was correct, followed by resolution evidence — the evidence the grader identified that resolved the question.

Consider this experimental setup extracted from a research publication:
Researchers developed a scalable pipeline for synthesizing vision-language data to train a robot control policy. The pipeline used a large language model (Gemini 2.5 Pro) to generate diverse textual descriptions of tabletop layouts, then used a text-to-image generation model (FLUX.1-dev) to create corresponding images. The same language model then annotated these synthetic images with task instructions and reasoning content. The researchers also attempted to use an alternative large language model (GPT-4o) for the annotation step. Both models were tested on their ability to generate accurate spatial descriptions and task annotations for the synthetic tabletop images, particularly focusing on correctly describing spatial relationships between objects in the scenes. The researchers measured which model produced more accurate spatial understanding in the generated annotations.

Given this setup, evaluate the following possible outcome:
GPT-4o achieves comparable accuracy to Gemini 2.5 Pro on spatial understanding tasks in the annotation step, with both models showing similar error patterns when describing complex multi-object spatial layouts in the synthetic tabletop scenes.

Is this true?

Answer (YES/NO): NO